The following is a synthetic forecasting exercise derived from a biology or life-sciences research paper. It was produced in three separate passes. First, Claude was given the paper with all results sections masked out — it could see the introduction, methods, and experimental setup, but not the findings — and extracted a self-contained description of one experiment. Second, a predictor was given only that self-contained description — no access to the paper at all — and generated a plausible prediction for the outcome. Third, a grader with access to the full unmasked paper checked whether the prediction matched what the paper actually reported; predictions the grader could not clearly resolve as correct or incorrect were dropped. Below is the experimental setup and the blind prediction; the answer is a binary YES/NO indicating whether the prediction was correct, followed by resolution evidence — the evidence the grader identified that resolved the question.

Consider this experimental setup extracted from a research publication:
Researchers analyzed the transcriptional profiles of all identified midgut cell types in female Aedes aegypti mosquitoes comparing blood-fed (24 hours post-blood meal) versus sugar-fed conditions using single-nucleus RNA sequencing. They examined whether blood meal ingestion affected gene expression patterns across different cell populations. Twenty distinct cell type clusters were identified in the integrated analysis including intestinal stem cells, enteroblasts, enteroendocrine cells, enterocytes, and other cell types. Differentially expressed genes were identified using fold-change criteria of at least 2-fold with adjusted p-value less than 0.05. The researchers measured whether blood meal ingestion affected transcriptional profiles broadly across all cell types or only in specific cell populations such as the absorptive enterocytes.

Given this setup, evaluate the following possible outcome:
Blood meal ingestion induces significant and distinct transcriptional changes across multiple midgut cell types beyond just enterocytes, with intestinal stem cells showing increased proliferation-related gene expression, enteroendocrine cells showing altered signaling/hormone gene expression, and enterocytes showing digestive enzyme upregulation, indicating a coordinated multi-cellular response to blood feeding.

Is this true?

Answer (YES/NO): NO